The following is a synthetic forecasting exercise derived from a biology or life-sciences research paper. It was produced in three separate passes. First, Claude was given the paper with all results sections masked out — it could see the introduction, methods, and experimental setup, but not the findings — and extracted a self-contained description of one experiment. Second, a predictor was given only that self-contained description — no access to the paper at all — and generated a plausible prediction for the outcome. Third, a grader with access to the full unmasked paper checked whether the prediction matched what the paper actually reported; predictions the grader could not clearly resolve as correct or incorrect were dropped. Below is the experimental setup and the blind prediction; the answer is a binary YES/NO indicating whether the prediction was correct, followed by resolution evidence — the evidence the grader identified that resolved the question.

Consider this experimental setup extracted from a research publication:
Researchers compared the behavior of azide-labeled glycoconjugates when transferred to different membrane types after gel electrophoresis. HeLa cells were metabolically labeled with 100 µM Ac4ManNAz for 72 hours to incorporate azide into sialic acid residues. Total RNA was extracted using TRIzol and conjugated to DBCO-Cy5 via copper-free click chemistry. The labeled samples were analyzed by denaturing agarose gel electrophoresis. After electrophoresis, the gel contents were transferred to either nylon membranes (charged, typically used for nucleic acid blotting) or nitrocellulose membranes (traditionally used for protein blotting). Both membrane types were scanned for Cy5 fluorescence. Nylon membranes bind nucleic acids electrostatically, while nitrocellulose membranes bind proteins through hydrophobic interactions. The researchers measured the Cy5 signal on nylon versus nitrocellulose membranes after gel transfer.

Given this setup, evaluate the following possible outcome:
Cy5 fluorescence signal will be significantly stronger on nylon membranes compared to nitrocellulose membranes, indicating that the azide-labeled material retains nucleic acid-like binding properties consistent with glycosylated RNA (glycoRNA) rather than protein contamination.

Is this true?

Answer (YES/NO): YES